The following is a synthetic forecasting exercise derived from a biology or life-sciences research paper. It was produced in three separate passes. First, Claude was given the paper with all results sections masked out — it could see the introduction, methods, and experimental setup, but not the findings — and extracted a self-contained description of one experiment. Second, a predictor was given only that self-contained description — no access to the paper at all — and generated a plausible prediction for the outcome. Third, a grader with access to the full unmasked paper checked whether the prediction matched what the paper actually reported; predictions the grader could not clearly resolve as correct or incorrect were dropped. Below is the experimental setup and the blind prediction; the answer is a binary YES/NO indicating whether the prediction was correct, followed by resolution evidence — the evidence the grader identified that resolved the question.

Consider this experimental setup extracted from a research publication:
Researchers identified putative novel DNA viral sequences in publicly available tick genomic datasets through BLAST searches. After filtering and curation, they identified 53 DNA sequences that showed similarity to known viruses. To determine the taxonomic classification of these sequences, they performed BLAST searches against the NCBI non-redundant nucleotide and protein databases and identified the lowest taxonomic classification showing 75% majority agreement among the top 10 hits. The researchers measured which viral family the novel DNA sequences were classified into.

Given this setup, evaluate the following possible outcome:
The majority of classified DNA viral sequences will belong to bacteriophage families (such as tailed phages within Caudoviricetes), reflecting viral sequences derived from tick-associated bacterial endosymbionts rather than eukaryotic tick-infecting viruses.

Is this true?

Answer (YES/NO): NO